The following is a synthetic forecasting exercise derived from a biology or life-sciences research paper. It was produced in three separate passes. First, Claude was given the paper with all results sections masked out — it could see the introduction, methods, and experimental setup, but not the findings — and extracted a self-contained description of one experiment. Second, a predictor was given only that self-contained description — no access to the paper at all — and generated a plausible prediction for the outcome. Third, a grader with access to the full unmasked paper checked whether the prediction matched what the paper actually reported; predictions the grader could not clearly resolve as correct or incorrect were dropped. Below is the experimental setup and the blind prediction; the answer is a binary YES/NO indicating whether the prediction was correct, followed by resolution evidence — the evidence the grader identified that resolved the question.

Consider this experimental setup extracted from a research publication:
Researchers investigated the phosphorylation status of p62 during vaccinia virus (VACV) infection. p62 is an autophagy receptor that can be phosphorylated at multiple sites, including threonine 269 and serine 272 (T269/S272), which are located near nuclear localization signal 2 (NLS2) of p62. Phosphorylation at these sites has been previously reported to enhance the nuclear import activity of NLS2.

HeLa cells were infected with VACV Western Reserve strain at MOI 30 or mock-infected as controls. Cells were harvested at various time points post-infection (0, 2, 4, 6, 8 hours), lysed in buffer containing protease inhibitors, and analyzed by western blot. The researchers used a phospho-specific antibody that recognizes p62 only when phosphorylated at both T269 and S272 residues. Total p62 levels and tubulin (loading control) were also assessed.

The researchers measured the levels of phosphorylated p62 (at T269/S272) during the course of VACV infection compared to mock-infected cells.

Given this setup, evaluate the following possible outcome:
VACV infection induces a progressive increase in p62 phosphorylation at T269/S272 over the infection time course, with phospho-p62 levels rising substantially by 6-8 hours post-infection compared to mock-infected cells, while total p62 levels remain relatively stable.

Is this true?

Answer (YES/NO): NO